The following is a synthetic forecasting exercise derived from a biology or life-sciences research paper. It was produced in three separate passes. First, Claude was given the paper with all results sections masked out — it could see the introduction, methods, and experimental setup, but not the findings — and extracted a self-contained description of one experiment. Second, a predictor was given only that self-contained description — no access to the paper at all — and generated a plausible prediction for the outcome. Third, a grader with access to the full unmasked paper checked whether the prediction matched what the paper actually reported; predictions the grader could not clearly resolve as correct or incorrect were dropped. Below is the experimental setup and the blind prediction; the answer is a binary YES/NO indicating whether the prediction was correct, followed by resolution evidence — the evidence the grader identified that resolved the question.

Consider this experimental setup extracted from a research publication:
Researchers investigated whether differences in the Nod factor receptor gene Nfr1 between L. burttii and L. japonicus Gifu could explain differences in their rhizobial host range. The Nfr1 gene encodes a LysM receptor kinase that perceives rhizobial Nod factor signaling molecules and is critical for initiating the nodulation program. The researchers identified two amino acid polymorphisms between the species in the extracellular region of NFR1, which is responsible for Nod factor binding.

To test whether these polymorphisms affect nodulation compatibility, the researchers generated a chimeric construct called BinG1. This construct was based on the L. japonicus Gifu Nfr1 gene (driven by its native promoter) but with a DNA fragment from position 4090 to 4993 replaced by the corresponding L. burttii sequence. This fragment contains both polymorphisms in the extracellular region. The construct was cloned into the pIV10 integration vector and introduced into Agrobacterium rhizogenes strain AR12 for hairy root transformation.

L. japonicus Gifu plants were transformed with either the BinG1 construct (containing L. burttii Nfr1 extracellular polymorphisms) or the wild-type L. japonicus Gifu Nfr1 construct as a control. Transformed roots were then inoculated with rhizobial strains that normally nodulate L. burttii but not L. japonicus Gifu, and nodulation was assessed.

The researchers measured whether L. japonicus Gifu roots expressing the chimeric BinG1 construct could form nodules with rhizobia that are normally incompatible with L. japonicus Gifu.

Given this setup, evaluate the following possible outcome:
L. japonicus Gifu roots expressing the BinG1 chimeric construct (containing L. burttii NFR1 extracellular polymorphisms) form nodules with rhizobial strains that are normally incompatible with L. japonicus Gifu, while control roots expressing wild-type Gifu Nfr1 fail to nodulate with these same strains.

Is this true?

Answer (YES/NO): NO